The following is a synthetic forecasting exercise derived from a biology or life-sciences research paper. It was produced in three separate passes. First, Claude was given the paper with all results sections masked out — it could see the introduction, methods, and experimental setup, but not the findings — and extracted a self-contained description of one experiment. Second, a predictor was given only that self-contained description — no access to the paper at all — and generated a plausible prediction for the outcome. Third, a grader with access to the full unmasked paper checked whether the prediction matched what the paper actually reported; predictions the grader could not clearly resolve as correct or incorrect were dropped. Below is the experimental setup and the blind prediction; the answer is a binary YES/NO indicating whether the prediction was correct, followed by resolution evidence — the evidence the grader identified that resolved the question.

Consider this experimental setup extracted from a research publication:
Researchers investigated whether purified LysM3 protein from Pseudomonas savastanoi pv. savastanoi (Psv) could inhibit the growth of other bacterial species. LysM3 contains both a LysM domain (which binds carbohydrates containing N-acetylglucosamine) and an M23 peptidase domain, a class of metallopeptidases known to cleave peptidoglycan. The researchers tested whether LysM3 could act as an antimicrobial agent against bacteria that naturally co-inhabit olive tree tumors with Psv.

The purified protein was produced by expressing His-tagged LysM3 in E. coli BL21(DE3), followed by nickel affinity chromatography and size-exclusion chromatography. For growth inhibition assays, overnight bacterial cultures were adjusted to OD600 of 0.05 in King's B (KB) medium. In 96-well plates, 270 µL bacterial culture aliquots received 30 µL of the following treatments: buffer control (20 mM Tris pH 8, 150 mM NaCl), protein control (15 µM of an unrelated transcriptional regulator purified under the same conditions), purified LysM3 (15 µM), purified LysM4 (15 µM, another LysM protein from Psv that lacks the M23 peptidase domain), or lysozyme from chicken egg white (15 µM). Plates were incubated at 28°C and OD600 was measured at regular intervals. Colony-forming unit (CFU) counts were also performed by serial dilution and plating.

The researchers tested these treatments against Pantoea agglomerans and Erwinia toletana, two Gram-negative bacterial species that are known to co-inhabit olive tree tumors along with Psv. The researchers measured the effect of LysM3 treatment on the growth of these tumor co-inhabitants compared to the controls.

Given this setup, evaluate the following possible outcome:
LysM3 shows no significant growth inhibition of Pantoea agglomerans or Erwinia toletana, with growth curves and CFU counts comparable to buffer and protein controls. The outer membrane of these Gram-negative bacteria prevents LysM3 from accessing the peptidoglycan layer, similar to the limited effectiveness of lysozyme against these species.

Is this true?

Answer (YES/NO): NO